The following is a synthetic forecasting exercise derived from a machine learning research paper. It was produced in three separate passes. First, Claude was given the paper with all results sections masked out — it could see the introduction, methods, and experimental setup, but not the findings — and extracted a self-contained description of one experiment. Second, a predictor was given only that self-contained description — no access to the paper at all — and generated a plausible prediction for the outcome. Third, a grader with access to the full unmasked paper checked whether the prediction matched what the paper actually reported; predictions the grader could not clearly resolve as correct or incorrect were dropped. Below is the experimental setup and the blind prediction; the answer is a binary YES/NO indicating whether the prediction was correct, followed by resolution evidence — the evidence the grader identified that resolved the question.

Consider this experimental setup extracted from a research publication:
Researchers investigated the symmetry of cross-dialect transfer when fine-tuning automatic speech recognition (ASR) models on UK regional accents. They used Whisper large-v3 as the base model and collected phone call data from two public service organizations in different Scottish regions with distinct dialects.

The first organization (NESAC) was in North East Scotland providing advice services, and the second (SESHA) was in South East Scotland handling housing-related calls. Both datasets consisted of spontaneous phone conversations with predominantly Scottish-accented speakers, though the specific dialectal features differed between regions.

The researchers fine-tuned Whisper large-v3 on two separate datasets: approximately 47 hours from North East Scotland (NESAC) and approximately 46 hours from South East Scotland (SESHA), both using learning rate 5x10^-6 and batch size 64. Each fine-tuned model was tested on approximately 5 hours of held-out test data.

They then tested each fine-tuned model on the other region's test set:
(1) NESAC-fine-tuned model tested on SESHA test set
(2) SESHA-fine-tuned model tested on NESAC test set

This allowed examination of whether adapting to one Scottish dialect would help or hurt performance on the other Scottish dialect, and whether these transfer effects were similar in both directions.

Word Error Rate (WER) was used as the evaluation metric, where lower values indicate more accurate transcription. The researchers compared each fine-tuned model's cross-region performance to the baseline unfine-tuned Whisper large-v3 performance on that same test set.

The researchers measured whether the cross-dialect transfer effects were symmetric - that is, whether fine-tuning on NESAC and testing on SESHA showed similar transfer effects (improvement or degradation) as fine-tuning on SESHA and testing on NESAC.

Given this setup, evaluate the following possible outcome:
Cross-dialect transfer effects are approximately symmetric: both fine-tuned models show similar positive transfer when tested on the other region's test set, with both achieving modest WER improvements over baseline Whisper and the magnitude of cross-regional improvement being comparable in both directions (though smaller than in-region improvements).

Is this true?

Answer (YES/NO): YES